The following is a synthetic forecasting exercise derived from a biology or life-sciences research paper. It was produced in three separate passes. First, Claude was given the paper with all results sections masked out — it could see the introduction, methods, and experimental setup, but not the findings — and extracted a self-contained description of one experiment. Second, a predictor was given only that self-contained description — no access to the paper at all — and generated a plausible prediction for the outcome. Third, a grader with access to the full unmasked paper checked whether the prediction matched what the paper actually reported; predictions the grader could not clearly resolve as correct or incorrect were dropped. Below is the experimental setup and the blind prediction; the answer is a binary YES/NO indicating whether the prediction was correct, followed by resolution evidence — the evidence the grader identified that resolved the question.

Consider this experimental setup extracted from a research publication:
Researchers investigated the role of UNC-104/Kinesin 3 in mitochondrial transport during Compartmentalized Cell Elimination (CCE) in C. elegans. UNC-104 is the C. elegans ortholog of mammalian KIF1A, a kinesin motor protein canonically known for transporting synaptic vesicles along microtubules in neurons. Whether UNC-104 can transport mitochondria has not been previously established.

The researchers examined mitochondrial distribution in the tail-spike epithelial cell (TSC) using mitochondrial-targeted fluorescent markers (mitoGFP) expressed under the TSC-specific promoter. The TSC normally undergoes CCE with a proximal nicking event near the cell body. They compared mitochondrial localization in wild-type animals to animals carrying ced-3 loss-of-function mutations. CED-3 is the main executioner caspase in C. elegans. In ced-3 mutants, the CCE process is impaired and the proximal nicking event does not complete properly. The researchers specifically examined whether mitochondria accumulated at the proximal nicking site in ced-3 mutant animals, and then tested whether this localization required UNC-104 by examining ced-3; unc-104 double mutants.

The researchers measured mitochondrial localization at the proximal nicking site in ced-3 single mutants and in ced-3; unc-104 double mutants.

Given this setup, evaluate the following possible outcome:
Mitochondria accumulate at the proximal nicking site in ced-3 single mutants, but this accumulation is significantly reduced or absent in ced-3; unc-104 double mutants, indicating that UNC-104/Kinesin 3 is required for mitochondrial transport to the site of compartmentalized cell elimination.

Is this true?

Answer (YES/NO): YES